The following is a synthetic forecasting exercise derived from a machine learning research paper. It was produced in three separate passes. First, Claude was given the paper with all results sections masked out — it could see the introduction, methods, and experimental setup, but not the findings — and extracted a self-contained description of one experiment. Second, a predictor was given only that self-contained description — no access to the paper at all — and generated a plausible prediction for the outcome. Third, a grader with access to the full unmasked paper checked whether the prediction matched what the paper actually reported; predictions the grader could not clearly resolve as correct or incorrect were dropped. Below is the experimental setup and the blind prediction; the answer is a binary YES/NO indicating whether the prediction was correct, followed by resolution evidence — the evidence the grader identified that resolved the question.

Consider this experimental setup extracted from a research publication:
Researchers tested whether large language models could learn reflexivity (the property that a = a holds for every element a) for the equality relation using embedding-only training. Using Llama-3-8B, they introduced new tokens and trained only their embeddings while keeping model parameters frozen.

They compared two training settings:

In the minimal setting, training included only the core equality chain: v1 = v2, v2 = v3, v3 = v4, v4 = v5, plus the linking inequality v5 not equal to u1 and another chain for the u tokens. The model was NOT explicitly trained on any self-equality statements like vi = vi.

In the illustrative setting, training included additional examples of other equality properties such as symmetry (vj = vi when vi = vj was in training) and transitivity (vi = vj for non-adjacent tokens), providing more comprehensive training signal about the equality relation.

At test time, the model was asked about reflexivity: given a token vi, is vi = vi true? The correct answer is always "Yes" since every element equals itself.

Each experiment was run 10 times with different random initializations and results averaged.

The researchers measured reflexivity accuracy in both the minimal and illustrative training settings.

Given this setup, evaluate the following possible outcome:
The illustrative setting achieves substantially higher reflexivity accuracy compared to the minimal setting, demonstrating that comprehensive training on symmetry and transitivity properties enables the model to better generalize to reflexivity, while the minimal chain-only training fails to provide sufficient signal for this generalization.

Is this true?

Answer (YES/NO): NO